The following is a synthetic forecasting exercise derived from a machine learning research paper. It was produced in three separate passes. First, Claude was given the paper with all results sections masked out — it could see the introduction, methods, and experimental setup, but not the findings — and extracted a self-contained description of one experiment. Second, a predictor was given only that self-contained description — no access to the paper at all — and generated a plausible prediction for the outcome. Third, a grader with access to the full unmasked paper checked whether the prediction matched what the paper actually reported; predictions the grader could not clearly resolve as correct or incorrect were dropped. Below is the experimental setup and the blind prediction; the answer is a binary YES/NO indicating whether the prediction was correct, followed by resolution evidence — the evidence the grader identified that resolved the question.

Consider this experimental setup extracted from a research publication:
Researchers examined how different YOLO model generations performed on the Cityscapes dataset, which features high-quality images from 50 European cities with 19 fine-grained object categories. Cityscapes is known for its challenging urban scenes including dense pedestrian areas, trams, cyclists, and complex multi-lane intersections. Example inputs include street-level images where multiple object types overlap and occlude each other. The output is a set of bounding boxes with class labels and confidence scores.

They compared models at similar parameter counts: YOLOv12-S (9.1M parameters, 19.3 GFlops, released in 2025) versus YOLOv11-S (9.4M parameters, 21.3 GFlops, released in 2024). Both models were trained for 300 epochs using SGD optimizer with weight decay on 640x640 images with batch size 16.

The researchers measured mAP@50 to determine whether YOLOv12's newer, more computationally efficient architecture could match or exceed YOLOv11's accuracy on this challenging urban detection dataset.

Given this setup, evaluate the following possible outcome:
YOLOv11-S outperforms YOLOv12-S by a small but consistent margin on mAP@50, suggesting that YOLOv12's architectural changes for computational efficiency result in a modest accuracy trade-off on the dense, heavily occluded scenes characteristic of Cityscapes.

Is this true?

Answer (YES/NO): NO